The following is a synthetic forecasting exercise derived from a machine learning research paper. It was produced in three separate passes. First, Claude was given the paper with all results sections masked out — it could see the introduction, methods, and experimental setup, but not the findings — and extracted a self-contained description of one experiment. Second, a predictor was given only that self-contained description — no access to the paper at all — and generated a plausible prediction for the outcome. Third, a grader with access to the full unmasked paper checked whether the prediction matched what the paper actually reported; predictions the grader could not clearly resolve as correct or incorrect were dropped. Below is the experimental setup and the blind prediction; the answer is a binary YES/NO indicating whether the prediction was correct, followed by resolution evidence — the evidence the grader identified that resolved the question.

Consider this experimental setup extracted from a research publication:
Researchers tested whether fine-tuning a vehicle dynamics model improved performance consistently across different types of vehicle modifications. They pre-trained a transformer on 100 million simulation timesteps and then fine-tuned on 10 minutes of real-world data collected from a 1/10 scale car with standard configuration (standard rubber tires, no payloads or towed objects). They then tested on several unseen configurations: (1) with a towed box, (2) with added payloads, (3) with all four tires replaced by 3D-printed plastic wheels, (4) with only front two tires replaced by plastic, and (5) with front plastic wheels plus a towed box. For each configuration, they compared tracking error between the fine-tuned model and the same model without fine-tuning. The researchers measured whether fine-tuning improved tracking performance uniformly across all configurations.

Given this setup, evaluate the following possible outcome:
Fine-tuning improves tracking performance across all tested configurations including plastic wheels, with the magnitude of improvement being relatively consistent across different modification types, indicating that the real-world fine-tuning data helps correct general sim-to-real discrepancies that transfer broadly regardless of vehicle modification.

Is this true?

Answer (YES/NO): NO